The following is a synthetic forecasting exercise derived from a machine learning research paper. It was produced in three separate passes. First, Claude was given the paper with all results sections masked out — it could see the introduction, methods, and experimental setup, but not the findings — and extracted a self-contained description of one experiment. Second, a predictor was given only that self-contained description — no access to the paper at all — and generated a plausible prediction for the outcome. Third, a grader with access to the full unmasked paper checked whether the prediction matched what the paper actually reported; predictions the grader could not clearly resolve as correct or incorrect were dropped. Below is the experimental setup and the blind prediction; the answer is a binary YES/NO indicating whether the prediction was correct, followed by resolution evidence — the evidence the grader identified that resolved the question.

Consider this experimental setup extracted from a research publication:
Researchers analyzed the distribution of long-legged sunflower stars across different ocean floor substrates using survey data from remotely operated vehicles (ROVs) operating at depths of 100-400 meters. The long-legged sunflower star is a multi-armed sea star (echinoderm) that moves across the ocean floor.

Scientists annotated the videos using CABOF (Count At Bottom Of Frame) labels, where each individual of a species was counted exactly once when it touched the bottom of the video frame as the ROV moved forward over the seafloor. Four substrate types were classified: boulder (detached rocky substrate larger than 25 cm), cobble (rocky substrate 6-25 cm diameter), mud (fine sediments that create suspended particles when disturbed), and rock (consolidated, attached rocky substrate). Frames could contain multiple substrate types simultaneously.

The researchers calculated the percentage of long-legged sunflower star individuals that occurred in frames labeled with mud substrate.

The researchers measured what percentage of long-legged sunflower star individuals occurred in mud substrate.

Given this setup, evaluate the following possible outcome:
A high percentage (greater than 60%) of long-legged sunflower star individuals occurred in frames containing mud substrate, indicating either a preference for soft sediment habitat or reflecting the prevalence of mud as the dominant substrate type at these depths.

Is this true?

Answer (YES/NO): YES